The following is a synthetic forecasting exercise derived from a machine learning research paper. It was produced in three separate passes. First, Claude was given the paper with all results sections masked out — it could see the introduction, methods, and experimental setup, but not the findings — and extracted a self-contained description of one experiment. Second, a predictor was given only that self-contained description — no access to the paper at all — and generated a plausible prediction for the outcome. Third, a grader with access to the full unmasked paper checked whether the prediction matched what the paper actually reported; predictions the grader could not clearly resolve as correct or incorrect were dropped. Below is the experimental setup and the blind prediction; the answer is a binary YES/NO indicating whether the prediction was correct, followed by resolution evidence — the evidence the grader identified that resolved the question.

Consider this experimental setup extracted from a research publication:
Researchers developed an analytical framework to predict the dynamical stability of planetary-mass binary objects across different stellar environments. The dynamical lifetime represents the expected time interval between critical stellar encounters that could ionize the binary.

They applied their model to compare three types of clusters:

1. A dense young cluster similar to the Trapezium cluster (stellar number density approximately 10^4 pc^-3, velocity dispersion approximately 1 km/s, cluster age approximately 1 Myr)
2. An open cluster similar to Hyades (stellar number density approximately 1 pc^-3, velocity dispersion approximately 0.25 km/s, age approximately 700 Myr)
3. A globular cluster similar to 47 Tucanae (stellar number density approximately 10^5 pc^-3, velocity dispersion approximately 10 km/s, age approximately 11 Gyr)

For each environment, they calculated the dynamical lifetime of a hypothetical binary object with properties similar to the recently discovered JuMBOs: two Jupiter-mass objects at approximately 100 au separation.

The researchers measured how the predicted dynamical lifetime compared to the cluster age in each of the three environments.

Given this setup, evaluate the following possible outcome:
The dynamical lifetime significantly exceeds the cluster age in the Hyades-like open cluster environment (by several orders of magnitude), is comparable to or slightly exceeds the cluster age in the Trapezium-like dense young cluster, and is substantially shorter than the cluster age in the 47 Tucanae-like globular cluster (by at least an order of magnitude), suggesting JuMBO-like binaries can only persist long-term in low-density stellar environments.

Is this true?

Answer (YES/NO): NO